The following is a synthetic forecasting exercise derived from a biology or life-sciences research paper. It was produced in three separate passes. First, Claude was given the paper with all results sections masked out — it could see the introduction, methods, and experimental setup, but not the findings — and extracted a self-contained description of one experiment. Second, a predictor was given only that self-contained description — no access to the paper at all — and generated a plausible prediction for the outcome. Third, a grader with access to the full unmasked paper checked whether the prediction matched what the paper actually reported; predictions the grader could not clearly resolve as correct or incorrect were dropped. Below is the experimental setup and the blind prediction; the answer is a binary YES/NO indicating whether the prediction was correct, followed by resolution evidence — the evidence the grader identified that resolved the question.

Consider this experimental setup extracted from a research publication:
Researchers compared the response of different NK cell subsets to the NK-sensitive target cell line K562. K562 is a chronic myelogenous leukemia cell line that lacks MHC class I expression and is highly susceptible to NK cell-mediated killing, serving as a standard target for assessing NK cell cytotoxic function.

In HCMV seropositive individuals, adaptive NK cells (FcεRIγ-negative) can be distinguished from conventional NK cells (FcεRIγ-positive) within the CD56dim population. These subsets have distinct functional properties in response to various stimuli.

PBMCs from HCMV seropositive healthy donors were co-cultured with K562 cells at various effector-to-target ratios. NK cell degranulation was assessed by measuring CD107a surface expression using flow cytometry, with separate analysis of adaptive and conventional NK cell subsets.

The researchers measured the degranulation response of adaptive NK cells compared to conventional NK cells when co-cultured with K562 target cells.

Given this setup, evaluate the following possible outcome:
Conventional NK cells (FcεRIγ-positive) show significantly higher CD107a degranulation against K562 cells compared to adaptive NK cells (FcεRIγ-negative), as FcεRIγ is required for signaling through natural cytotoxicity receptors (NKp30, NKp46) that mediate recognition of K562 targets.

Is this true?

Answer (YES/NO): YES